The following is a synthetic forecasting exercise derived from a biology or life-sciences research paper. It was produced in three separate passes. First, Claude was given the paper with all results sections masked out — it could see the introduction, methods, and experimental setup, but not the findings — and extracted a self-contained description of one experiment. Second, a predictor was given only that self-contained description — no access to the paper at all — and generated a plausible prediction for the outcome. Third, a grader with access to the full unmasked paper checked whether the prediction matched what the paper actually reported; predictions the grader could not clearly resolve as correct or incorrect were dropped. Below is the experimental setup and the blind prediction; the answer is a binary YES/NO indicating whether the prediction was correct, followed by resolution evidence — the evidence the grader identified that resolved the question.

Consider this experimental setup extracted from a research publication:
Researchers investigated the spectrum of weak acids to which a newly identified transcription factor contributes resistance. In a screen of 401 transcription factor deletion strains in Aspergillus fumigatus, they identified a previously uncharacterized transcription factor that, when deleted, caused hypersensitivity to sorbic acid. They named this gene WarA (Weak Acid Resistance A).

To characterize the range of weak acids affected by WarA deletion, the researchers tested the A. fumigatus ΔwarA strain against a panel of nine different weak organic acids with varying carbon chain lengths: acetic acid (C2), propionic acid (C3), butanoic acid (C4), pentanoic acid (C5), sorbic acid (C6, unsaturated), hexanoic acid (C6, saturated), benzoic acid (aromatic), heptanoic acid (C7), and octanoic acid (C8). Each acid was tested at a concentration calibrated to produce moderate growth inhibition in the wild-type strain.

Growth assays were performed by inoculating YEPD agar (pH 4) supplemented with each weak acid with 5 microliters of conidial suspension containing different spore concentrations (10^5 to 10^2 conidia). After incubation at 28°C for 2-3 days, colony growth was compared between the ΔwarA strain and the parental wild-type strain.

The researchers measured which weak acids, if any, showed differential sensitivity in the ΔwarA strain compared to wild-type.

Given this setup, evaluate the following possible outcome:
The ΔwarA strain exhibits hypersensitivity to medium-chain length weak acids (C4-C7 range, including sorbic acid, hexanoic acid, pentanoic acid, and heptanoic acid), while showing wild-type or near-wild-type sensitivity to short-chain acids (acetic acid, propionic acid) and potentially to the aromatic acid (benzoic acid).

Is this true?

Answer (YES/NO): NO